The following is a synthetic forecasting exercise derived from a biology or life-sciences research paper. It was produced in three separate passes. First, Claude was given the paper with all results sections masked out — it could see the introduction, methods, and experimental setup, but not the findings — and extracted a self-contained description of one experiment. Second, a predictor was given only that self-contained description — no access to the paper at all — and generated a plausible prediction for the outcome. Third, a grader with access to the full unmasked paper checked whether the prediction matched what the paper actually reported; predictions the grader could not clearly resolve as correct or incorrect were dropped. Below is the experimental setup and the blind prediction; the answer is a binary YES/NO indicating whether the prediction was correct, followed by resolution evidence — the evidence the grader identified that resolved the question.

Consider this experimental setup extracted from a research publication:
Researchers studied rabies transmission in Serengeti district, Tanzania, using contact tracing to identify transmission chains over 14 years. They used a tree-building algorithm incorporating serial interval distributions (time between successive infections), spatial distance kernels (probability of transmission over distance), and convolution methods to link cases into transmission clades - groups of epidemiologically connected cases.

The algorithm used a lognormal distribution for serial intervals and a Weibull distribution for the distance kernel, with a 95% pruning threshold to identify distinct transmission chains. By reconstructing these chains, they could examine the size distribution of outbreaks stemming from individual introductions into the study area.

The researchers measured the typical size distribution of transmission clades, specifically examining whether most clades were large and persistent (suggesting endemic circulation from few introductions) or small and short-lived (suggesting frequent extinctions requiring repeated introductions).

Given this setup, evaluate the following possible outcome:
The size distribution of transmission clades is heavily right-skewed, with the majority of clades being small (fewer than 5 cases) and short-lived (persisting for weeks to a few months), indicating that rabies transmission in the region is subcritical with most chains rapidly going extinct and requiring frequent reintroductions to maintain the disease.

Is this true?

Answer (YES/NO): NO